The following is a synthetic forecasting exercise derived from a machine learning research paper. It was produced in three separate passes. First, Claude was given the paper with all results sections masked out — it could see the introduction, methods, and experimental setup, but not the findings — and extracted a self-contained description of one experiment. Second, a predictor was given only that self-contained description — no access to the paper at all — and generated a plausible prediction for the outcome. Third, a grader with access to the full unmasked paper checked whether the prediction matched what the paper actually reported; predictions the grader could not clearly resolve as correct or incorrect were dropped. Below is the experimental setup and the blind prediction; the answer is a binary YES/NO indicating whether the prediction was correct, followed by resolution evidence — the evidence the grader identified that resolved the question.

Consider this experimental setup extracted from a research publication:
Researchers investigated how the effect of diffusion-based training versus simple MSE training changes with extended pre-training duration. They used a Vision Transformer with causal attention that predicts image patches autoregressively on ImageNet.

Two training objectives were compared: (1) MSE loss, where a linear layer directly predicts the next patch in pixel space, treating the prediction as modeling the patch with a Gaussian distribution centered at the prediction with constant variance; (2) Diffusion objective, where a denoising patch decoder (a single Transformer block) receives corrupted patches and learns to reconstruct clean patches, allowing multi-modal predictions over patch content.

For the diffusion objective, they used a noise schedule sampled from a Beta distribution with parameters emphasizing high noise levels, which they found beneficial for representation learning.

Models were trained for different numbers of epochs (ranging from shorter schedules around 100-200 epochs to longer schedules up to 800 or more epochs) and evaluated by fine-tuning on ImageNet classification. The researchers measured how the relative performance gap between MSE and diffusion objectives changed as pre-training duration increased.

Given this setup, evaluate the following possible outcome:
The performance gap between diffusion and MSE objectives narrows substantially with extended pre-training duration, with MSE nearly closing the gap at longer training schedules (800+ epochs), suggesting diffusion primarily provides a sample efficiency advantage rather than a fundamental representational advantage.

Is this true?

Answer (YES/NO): NO